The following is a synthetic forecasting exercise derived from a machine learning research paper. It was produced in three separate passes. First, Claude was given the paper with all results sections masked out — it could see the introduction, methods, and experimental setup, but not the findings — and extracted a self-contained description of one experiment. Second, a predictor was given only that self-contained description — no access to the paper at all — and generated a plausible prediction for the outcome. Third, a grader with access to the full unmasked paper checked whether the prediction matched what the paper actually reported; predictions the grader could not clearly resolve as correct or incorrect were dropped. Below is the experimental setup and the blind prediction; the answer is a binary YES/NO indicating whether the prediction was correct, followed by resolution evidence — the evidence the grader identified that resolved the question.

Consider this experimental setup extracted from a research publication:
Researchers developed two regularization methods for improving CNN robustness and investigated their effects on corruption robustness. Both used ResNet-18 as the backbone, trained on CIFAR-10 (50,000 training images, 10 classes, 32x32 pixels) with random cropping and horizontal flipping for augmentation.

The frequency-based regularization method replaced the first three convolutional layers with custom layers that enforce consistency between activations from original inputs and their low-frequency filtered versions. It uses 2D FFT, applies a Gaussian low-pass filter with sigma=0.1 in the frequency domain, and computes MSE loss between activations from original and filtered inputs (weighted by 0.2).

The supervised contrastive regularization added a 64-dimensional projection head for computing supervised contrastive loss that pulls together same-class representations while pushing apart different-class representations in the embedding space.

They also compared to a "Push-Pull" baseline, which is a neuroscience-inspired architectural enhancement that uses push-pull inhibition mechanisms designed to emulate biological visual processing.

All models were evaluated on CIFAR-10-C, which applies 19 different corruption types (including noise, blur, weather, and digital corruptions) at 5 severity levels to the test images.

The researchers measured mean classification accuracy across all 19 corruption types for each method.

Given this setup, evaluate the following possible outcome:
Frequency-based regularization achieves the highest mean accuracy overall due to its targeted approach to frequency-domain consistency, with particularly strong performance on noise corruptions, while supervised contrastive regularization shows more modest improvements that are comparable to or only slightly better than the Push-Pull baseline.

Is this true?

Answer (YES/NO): NO